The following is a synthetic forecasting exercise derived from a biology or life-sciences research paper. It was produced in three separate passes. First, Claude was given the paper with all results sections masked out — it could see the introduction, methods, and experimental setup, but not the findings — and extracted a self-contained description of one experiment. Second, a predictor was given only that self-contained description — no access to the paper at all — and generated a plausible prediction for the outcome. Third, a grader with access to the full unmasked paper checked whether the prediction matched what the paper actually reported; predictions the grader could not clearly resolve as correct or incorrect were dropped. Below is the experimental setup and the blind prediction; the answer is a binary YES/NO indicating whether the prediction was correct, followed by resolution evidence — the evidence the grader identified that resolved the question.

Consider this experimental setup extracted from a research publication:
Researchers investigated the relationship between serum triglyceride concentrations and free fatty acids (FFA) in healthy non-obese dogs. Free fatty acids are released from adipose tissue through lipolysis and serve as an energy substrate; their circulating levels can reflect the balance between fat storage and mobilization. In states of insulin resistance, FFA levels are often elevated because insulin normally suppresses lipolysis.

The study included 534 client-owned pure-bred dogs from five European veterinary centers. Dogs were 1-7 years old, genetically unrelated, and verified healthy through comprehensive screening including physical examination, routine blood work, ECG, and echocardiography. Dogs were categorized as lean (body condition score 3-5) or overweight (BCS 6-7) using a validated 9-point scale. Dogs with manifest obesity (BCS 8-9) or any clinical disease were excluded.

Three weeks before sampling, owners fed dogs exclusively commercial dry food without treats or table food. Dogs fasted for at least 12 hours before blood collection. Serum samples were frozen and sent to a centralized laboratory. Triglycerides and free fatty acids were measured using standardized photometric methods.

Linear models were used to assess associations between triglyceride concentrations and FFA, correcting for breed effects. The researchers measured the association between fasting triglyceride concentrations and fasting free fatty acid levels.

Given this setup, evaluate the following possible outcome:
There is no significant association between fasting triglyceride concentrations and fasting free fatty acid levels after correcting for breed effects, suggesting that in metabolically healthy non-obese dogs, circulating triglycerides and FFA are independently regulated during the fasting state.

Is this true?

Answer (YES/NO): NO